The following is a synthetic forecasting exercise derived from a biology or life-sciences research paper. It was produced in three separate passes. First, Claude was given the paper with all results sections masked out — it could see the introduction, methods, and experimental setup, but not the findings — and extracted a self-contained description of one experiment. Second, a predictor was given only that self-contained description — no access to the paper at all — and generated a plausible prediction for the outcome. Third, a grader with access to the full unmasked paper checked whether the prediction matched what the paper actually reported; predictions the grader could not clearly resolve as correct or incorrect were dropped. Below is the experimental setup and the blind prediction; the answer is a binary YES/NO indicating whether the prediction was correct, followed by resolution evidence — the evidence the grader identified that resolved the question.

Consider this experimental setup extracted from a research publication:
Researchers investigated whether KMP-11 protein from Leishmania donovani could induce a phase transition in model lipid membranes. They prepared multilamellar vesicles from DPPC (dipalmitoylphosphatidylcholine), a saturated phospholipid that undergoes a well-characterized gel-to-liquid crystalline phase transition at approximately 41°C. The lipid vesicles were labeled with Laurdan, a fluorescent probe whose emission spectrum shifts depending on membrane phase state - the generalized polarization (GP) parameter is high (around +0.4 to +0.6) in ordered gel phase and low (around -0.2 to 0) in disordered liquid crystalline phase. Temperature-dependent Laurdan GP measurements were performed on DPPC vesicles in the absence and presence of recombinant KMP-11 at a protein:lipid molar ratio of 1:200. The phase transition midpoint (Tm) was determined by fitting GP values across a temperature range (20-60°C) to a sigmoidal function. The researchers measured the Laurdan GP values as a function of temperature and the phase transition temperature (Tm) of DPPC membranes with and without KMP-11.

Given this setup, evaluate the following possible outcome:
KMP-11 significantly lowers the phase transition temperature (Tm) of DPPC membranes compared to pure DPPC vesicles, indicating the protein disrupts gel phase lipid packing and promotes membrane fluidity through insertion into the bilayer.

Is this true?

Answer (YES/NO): YES